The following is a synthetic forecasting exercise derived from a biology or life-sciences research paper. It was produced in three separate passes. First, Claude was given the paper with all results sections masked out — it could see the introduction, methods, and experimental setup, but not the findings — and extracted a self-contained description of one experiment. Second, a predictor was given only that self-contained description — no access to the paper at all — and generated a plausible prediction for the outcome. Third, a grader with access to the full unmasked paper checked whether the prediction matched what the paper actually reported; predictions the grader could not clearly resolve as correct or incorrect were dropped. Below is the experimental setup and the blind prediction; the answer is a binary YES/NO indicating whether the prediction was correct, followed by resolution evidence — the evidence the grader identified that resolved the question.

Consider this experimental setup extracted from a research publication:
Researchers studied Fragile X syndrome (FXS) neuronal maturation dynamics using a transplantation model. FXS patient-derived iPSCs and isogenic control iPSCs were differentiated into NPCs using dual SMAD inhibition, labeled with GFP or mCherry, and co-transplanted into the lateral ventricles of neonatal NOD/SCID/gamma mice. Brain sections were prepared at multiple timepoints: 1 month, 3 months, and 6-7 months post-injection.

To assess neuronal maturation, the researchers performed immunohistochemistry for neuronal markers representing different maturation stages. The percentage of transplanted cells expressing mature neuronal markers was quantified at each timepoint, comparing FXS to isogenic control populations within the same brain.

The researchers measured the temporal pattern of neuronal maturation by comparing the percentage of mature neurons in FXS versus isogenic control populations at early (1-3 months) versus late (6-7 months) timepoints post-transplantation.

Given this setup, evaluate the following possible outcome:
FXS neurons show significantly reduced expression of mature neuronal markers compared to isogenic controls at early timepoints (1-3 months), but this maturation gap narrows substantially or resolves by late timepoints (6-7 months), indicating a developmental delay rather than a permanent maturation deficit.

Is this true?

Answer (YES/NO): NO